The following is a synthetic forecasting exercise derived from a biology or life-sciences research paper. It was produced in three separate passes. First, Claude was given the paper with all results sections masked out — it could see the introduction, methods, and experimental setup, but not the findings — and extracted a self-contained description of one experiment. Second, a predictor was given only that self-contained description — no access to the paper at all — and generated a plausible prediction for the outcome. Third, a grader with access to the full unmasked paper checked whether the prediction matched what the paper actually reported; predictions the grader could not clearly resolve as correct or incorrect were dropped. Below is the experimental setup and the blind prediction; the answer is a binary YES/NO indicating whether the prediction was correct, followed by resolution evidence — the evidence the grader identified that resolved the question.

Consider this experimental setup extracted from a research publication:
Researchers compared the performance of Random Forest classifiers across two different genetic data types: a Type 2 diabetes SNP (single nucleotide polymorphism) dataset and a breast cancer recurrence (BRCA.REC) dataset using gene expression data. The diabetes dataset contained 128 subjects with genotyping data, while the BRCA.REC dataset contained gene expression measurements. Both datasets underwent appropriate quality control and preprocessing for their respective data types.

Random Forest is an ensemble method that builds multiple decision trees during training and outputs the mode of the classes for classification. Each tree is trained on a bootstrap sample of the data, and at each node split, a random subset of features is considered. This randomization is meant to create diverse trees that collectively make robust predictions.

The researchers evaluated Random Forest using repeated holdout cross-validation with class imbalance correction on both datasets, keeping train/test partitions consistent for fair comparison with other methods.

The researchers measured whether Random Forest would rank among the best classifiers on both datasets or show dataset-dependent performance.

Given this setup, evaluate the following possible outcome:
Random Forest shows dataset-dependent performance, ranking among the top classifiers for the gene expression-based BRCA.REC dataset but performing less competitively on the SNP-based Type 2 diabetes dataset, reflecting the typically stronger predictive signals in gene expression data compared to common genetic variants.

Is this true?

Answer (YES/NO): YES